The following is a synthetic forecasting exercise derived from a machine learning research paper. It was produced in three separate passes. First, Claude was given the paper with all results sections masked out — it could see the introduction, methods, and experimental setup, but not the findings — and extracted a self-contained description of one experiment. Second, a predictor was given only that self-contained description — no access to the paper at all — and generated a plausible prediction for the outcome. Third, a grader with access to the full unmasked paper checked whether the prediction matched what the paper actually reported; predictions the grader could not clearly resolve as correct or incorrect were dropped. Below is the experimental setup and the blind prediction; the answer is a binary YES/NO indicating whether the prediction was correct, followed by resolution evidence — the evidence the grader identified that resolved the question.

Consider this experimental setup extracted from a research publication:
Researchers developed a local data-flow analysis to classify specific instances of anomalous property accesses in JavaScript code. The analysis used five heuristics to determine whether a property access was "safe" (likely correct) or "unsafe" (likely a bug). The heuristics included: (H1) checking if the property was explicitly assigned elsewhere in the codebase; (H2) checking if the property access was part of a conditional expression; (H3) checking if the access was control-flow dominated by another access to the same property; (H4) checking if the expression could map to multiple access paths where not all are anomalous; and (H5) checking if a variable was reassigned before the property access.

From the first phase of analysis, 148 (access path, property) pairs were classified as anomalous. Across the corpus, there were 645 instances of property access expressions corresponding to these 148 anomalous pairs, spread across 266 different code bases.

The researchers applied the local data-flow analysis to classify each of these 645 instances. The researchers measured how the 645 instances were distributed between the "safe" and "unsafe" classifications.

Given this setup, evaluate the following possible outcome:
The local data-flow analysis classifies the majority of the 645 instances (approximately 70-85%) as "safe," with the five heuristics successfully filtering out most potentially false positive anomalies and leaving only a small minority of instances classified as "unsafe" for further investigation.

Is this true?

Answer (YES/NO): NO